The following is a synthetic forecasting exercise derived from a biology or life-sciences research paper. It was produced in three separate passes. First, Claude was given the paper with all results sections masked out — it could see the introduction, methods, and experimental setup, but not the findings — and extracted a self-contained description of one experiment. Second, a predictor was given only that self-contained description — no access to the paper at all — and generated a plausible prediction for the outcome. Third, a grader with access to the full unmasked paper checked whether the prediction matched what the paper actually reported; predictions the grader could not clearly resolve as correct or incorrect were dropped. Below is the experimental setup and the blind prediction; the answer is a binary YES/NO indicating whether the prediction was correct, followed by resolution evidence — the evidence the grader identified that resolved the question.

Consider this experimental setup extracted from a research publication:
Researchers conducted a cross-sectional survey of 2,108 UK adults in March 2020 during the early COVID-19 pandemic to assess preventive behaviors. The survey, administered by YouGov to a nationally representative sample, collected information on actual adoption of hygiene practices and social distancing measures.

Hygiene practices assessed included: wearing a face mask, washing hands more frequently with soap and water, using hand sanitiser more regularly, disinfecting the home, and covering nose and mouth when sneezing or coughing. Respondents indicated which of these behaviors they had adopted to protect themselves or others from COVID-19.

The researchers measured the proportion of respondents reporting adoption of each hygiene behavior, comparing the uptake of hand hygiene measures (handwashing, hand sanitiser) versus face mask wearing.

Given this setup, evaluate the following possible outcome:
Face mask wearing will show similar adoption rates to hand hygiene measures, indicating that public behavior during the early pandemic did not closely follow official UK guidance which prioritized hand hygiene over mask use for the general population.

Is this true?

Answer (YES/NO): NO